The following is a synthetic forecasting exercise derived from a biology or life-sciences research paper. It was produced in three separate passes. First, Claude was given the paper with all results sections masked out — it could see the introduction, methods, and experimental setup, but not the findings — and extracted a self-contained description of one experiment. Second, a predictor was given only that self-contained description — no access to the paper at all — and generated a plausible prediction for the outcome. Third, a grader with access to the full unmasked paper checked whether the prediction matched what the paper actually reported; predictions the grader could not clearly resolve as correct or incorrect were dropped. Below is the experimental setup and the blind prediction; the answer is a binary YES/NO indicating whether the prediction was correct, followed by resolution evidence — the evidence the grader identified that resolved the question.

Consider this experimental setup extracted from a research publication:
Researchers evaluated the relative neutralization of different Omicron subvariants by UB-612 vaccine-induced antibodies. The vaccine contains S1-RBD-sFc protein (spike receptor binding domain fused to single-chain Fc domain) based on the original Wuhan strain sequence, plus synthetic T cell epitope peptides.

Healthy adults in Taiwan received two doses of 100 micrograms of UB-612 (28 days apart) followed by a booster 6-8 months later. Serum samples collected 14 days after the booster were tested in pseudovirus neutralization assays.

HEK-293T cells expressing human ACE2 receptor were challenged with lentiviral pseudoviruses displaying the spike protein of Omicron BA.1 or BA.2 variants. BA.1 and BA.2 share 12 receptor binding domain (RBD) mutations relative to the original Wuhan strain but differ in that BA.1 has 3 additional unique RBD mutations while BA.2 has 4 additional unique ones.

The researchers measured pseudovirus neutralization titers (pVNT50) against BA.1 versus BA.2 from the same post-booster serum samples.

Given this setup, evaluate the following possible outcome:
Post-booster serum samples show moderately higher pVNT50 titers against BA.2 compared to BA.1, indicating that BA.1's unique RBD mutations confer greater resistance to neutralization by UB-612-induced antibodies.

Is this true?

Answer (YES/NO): NO